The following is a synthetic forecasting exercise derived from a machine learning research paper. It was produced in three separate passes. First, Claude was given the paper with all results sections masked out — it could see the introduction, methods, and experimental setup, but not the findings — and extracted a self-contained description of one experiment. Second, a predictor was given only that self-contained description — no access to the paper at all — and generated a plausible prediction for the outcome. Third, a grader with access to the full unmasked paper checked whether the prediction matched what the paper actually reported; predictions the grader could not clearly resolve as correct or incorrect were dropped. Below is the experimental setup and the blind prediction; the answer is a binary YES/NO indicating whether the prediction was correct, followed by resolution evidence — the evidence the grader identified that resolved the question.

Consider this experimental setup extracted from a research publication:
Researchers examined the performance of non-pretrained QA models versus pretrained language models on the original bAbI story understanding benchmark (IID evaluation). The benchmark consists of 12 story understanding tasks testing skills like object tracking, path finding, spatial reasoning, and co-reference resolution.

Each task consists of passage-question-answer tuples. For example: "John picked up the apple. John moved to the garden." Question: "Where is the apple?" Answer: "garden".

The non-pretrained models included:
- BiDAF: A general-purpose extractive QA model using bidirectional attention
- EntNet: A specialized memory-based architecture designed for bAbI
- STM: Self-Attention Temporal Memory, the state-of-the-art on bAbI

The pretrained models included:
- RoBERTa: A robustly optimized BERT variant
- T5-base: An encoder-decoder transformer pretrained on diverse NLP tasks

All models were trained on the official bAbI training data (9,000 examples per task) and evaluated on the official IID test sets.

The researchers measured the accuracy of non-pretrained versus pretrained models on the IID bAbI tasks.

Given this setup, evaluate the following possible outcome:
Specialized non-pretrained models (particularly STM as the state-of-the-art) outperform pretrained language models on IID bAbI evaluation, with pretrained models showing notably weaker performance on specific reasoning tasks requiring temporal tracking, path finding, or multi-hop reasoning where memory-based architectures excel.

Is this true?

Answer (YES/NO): NO